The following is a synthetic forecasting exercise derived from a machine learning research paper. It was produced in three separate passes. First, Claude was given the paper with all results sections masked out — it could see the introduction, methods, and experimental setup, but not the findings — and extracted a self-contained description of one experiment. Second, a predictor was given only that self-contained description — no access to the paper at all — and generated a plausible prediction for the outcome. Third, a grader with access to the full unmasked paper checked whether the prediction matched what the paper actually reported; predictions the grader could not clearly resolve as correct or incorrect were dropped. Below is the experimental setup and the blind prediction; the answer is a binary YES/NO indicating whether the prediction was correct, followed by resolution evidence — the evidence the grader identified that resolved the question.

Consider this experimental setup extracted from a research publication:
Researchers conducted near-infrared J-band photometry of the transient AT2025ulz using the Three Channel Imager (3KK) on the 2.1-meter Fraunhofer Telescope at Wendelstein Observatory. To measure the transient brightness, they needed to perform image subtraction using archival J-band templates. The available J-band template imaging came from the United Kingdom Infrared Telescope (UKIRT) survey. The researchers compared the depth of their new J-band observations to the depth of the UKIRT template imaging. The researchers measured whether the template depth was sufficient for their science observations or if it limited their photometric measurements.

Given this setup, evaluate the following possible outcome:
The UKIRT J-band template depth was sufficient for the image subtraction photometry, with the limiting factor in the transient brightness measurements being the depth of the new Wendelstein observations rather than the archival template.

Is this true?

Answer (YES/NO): NO